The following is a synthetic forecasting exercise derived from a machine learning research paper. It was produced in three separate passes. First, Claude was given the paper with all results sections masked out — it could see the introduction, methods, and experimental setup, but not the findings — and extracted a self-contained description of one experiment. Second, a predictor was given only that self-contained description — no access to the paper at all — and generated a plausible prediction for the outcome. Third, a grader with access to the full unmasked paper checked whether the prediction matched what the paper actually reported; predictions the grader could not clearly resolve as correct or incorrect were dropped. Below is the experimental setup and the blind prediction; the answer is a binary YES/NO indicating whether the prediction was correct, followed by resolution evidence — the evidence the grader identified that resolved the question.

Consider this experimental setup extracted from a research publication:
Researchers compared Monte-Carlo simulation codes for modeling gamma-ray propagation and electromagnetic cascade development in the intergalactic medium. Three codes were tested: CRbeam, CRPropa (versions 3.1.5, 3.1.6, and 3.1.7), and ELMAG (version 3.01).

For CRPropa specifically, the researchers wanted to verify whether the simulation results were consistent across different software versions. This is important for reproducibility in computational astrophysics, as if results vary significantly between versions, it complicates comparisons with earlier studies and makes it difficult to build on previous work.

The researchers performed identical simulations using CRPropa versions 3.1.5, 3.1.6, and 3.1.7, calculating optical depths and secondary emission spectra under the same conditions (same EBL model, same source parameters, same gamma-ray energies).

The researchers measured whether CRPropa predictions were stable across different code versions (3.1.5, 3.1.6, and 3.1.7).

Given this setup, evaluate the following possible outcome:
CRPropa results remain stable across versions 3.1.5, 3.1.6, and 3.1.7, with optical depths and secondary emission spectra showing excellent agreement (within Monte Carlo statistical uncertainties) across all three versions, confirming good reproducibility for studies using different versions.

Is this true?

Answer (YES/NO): NO